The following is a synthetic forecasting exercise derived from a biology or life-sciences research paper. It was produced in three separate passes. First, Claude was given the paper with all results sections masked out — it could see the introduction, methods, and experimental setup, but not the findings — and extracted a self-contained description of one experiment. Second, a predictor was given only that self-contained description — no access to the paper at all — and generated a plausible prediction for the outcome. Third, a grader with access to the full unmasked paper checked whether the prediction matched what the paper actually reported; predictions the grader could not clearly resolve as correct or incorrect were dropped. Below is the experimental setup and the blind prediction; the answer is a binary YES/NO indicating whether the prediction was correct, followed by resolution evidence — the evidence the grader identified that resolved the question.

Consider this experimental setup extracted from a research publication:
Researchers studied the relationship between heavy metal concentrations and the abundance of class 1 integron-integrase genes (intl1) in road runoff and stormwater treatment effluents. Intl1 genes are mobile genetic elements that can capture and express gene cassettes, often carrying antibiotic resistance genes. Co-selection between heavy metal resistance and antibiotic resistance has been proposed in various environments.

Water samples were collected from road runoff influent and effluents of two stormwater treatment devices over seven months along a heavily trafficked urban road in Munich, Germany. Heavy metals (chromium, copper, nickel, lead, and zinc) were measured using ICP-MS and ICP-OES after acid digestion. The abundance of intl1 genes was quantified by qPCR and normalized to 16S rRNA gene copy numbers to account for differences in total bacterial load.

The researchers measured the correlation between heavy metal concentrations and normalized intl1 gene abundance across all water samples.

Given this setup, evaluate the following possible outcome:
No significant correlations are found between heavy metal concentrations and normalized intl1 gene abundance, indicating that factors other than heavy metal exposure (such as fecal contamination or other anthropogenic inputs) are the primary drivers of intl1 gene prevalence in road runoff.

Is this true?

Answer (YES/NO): NO